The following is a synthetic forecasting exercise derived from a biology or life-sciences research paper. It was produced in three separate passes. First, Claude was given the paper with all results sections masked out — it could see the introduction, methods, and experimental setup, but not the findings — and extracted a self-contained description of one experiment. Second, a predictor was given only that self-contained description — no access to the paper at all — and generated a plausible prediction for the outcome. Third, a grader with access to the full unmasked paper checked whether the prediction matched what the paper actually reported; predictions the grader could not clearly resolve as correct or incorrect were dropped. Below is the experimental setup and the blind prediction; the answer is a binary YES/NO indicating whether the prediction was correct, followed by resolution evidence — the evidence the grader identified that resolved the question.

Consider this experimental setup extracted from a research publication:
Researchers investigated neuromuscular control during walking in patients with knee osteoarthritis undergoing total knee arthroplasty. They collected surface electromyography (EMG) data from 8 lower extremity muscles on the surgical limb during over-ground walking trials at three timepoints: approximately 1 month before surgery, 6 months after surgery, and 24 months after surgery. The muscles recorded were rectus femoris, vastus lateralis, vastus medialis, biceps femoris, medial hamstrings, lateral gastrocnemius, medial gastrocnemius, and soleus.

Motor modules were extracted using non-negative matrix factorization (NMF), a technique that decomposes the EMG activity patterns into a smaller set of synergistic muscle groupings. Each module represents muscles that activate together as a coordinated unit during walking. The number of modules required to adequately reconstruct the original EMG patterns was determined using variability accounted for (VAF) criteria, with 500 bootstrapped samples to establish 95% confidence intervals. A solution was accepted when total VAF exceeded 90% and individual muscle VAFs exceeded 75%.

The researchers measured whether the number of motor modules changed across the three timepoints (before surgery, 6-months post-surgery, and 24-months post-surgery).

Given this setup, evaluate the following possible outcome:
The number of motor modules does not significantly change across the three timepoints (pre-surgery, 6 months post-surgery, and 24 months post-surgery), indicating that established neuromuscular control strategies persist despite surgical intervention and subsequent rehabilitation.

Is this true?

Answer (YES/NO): YES